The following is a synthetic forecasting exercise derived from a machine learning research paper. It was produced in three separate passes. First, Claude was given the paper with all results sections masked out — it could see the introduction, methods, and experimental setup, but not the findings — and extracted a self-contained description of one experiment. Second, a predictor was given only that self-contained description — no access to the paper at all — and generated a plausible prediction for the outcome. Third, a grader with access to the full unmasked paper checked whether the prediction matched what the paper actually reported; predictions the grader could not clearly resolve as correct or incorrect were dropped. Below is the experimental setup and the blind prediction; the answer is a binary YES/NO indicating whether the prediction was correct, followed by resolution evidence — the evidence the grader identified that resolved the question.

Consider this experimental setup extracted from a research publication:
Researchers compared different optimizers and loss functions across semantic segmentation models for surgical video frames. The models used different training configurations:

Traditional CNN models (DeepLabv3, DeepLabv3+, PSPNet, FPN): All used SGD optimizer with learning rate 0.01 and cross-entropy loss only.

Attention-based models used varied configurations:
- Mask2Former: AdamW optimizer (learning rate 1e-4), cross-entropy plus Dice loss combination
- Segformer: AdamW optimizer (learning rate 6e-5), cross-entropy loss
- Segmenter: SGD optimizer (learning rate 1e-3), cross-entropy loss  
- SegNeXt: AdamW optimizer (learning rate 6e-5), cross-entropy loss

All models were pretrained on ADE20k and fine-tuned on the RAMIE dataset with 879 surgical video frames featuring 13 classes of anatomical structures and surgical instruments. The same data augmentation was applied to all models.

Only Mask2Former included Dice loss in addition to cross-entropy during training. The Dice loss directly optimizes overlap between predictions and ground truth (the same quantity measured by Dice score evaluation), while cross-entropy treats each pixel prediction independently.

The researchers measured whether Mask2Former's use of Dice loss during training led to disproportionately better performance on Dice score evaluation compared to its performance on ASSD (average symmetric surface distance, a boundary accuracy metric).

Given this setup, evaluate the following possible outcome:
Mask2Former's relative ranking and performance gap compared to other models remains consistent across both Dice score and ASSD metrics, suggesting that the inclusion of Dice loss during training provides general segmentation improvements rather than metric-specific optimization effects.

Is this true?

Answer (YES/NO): NO